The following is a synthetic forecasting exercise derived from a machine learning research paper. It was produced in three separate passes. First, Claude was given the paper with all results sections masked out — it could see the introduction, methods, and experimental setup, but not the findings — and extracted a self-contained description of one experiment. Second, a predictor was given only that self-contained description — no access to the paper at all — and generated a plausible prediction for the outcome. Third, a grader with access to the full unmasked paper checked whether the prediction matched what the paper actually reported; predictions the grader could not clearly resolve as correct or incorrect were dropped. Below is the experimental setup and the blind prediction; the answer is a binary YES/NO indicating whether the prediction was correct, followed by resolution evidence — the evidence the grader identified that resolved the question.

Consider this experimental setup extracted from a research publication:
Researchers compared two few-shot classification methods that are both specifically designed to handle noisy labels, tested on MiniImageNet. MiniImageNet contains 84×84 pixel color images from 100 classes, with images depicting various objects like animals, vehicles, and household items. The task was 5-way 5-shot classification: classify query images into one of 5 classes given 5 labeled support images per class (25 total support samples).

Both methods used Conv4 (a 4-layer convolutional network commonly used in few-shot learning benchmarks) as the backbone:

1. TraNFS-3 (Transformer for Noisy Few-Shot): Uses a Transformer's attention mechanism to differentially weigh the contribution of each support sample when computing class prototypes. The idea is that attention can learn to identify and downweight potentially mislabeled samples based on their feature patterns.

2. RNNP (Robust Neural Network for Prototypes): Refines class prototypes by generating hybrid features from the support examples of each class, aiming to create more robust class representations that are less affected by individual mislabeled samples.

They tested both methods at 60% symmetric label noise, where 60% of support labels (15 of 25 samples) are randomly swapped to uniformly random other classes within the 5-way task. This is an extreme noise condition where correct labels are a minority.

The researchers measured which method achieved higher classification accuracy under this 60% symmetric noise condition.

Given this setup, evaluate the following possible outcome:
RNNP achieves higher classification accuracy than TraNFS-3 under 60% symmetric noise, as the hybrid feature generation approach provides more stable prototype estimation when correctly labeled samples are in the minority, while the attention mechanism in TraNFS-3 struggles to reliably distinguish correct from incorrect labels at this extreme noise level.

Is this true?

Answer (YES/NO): NO